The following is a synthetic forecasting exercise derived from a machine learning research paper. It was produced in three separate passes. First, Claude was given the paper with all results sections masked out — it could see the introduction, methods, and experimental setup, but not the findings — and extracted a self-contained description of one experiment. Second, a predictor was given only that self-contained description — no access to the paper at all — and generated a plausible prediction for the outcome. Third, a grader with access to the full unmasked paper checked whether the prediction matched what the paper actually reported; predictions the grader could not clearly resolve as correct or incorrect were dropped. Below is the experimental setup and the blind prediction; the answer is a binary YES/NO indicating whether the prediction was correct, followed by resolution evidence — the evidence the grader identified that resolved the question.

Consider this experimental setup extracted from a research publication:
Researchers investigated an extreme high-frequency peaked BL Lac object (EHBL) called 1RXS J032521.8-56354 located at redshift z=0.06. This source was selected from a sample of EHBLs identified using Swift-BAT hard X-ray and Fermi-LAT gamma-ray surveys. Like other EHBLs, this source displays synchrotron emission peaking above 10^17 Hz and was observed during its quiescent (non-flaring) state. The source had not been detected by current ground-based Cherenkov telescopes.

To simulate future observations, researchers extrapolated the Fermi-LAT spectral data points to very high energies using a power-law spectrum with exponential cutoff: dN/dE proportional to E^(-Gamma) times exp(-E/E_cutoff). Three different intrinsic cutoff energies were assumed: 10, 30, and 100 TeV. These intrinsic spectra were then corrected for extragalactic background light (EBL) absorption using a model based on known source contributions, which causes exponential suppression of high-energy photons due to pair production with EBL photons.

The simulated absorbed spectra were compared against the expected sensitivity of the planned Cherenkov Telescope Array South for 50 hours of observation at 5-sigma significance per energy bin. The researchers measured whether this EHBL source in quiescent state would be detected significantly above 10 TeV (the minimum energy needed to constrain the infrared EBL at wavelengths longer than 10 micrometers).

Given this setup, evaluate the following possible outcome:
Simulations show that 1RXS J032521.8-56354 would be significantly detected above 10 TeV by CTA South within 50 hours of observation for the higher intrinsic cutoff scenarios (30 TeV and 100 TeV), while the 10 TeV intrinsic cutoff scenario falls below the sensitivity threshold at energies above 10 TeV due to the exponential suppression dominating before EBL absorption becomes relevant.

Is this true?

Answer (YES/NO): NO